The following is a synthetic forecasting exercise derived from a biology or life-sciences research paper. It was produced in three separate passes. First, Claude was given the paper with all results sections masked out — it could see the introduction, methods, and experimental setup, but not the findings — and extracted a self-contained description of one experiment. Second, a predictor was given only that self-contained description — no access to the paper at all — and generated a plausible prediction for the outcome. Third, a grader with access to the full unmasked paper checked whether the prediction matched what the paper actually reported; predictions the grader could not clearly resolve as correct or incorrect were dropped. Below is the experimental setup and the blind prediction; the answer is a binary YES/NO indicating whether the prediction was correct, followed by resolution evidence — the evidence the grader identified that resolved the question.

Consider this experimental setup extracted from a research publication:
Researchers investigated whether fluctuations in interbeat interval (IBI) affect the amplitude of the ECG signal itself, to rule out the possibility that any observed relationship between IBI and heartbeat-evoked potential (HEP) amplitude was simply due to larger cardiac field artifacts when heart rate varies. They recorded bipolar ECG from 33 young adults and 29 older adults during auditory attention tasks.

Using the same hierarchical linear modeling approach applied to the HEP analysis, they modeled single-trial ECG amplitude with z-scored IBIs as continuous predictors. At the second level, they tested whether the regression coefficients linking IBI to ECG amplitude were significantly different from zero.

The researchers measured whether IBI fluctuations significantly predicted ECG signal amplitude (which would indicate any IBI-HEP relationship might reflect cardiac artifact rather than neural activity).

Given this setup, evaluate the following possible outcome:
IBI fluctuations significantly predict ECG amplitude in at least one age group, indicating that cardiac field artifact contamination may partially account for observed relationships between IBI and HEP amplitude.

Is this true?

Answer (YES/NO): YES